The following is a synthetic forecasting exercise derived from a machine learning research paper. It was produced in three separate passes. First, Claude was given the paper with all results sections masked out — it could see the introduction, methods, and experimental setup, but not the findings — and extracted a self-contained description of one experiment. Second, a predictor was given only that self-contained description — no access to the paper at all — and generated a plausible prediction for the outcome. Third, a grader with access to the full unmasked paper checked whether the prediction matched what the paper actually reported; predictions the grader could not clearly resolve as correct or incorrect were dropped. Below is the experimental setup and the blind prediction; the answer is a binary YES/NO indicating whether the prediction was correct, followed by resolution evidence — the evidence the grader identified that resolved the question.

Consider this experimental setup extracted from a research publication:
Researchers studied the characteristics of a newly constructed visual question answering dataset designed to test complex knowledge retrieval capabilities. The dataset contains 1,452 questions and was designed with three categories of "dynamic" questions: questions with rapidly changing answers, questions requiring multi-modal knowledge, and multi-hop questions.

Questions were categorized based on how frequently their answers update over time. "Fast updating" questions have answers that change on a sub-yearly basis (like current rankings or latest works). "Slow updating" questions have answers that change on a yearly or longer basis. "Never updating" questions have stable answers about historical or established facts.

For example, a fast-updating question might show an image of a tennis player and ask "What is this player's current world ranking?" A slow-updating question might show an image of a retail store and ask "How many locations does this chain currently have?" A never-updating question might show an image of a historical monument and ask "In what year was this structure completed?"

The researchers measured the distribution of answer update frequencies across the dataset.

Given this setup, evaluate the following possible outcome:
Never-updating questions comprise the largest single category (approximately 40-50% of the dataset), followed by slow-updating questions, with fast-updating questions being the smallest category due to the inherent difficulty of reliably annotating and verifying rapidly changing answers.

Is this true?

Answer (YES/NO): NO